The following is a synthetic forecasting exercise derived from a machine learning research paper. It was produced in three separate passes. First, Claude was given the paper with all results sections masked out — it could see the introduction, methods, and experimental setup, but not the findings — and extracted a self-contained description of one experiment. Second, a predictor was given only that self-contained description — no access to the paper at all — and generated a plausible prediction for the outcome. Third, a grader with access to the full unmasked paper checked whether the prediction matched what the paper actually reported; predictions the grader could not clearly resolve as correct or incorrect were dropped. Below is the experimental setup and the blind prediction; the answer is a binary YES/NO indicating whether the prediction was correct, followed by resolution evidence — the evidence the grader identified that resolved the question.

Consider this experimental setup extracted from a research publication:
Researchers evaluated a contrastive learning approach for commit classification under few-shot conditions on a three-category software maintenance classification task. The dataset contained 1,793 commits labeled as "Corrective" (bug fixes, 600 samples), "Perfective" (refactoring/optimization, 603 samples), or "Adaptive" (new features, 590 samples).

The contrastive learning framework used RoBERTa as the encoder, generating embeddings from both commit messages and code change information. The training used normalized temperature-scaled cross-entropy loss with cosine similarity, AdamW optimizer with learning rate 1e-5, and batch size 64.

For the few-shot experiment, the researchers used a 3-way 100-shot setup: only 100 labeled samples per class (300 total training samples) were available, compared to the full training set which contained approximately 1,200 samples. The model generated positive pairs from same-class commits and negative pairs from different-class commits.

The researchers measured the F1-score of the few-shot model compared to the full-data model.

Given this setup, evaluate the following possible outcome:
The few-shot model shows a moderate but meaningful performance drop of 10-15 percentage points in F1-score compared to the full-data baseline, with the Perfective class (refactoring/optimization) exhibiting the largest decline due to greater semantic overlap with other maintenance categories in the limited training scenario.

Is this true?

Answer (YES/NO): NO